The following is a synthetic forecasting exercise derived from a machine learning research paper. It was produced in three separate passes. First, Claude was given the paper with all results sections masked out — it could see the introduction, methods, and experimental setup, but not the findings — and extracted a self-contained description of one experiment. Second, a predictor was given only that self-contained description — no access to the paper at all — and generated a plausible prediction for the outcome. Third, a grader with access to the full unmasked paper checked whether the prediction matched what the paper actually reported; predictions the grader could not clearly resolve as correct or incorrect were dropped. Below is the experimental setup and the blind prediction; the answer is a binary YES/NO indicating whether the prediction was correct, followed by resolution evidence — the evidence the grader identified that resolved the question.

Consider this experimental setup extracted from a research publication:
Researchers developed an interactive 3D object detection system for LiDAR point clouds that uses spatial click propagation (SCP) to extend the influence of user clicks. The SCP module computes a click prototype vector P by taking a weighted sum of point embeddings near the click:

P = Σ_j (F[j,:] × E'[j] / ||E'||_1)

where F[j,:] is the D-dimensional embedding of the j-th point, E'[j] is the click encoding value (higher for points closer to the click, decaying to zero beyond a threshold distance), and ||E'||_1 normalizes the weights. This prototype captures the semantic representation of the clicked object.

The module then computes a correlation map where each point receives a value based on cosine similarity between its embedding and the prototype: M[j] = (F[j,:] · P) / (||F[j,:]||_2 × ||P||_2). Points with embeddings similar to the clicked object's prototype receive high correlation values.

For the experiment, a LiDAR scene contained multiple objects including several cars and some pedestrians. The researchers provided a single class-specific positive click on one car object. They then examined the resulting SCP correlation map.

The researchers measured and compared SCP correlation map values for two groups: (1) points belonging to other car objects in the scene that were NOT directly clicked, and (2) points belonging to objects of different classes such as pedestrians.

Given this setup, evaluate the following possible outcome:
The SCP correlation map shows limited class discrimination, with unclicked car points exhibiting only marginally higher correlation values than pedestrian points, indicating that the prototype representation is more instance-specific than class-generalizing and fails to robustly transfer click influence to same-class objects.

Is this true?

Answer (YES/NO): NO